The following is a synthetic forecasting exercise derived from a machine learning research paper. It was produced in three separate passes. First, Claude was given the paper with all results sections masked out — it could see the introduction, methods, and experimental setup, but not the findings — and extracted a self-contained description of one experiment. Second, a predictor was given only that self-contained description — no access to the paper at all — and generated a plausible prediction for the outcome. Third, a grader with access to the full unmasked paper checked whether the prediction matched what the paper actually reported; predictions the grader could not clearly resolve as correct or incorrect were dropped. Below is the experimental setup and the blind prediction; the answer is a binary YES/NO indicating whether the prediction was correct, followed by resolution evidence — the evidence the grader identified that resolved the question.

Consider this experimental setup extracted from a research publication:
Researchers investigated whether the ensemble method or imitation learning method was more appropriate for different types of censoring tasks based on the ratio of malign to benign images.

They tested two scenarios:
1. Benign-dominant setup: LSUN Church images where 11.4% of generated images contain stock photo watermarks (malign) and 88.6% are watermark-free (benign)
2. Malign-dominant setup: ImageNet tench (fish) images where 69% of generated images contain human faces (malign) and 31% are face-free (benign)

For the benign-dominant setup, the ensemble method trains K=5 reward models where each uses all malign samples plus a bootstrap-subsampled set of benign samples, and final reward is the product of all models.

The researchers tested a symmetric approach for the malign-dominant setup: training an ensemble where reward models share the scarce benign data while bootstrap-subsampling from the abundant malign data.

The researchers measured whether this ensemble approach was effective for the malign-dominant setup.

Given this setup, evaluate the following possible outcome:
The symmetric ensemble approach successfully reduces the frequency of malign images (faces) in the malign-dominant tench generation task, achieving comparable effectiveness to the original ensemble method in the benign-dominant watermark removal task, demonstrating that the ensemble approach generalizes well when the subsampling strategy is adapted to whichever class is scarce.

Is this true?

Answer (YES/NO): NO